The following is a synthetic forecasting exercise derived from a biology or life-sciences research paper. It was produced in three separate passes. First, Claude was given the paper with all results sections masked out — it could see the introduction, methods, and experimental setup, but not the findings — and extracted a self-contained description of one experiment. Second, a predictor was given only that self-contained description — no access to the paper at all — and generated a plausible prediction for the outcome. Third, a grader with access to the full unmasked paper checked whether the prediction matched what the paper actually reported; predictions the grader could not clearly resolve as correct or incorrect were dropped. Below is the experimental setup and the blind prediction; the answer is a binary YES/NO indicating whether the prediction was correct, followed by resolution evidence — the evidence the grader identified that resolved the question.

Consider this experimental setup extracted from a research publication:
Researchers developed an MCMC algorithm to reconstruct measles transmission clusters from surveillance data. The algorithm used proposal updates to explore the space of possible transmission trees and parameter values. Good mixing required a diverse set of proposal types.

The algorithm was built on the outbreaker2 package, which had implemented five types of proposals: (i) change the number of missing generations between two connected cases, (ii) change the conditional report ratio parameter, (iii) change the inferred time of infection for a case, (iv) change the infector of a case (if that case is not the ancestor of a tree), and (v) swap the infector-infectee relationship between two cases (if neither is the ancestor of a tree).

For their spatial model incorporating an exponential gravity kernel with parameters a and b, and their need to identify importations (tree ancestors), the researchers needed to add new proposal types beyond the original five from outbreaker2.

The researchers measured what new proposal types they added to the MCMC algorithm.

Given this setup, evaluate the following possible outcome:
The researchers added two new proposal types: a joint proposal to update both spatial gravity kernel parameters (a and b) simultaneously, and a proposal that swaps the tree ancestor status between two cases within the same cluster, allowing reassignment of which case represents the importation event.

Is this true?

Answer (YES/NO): NO